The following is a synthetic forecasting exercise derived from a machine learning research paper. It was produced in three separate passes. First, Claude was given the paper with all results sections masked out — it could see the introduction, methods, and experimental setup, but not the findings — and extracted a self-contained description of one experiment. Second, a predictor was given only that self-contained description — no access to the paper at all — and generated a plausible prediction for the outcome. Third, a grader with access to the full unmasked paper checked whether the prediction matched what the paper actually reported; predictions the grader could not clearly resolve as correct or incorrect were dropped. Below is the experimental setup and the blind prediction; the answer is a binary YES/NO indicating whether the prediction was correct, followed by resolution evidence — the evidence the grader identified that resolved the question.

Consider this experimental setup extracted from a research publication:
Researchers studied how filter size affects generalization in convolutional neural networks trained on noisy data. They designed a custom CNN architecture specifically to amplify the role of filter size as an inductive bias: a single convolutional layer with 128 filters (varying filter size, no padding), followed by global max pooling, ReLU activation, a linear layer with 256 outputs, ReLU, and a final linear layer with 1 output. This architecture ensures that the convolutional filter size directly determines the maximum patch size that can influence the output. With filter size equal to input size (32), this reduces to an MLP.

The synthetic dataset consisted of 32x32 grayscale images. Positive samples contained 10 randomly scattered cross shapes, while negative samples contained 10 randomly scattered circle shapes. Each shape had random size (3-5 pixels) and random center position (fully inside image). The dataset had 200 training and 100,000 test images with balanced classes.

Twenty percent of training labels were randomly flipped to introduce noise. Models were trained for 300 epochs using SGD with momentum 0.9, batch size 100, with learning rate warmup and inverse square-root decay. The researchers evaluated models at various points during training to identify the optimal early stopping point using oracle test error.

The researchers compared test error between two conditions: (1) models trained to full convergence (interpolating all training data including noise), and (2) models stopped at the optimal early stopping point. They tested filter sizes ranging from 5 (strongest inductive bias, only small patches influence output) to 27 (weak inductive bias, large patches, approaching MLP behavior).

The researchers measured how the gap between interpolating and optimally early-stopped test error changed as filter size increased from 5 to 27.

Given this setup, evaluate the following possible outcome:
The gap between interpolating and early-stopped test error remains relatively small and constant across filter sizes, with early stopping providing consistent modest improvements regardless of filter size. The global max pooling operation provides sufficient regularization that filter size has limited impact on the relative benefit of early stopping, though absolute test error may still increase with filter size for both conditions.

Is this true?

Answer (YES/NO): NO